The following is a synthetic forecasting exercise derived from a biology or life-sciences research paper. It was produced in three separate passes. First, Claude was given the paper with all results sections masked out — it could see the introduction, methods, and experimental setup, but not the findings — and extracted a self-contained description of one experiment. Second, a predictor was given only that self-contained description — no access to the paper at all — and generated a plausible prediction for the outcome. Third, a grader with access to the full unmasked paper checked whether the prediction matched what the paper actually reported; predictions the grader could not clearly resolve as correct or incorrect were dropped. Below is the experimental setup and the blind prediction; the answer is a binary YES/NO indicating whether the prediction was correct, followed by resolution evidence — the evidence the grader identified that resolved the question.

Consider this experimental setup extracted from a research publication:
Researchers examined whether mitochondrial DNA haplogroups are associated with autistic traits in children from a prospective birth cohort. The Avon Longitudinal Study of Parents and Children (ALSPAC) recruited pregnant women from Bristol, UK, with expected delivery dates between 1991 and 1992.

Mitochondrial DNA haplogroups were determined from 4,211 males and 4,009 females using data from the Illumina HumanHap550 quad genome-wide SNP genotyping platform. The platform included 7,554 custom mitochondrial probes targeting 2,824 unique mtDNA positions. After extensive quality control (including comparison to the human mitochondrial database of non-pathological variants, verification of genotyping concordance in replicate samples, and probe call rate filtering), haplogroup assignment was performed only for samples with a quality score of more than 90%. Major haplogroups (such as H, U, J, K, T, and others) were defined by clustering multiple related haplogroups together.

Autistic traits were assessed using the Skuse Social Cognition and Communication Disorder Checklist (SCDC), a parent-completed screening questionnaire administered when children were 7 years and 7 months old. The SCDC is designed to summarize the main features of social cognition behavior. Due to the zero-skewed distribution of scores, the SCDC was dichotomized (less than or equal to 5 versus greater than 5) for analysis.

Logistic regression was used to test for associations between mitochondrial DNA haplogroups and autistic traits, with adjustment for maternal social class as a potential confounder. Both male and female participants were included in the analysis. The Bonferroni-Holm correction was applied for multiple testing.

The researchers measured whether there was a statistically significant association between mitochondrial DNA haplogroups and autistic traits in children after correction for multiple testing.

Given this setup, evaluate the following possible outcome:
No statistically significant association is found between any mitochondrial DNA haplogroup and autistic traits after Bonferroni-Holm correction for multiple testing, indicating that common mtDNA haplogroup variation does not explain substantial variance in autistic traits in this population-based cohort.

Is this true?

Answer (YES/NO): YES